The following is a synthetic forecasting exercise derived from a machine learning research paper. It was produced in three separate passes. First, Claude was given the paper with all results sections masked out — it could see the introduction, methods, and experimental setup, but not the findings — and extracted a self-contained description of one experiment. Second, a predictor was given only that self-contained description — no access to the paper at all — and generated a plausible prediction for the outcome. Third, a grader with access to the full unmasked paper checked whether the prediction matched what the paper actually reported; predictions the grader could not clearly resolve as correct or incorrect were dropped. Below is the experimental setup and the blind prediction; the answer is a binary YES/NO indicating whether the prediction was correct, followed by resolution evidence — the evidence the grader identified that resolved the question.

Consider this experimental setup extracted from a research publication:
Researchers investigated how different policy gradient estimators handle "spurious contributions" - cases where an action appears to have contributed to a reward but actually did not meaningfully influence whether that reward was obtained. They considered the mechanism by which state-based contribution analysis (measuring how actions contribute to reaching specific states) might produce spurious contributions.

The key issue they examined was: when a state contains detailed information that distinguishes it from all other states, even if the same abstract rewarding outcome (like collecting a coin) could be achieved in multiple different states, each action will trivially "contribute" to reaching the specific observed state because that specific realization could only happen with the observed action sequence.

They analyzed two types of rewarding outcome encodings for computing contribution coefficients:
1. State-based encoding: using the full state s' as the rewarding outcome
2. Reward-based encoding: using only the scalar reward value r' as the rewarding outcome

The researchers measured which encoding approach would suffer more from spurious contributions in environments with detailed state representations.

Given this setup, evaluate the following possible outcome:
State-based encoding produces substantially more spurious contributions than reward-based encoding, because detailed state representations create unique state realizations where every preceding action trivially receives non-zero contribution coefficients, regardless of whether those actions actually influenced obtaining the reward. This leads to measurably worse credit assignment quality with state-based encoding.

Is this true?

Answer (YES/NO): YES